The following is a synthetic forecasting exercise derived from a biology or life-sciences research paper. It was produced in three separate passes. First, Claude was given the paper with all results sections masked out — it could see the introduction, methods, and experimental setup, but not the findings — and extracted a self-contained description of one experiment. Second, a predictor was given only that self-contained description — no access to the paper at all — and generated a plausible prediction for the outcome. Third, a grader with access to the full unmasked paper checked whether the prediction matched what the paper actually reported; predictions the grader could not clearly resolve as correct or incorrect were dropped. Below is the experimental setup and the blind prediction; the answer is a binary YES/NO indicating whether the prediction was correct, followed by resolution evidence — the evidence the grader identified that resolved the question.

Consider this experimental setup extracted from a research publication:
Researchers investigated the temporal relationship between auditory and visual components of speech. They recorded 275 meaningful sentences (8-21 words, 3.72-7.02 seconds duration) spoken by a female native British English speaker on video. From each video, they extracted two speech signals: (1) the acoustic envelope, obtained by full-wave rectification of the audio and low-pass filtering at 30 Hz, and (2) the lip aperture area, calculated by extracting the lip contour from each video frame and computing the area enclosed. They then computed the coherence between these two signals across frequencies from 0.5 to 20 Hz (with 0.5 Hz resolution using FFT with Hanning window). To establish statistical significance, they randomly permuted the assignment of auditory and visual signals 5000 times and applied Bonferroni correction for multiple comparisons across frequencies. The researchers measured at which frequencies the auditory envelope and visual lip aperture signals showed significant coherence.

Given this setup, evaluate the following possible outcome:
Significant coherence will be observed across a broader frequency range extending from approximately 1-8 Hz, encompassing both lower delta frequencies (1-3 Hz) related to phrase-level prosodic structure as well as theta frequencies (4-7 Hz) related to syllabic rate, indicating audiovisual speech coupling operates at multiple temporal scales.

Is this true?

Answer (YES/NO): NO